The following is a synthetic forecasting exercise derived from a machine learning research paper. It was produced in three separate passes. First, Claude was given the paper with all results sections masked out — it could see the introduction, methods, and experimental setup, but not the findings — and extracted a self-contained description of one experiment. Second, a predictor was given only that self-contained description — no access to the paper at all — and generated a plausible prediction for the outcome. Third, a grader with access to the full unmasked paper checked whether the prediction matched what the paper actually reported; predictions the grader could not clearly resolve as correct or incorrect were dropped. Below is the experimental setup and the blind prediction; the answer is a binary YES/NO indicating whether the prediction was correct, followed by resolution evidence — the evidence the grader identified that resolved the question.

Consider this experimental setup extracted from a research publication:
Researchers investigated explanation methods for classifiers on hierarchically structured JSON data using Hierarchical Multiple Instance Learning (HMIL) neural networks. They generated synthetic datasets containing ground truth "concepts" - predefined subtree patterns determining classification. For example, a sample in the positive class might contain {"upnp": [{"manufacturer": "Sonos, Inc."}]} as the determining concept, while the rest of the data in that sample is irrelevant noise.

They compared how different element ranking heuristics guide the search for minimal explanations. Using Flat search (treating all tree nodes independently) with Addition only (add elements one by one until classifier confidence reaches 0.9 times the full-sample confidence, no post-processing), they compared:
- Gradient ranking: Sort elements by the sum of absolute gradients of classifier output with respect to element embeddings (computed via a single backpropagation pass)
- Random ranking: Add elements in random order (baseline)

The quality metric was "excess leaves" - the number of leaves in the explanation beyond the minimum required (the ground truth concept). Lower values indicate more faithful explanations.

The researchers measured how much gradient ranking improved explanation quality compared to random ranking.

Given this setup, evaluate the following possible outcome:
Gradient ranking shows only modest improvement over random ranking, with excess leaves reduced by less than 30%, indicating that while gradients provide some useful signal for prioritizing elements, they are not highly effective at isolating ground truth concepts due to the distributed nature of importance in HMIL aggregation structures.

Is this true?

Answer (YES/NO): NO